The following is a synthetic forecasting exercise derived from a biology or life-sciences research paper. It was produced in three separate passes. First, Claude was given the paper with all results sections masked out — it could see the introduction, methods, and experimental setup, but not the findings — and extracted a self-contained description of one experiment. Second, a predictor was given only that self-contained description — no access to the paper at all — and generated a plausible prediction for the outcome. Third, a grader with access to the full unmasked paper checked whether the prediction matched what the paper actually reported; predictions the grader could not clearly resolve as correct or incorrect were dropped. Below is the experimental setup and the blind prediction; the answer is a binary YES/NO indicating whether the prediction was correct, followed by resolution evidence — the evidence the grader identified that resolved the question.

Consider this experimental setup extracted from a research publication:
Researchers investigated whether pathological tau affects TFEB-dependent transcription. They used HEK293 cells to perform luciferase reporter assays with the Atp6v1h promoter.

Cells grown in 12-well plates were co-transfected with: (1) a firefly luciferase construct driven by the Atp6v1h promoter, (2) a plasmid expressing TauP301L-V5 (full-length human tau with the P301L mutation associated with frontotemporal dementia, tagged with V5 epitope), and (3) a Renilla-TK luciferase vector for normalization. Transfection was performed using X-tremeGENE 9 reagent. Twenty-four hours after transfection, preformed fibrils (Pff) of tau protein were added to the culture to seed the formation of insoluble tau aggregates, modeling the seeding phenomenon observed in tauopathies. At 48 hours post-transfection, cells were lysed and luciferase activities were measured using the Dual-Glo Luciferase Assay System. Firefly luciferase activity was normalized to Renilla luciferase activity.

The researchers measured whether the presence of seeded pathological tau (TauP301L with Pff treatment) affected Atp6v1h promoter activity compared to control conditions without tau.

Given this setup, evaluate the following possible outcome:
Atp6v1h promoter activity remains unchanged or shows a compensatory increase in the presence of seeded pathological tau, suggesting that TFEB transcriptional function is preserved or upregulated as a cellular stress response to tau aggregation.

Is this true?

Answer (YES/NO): YES